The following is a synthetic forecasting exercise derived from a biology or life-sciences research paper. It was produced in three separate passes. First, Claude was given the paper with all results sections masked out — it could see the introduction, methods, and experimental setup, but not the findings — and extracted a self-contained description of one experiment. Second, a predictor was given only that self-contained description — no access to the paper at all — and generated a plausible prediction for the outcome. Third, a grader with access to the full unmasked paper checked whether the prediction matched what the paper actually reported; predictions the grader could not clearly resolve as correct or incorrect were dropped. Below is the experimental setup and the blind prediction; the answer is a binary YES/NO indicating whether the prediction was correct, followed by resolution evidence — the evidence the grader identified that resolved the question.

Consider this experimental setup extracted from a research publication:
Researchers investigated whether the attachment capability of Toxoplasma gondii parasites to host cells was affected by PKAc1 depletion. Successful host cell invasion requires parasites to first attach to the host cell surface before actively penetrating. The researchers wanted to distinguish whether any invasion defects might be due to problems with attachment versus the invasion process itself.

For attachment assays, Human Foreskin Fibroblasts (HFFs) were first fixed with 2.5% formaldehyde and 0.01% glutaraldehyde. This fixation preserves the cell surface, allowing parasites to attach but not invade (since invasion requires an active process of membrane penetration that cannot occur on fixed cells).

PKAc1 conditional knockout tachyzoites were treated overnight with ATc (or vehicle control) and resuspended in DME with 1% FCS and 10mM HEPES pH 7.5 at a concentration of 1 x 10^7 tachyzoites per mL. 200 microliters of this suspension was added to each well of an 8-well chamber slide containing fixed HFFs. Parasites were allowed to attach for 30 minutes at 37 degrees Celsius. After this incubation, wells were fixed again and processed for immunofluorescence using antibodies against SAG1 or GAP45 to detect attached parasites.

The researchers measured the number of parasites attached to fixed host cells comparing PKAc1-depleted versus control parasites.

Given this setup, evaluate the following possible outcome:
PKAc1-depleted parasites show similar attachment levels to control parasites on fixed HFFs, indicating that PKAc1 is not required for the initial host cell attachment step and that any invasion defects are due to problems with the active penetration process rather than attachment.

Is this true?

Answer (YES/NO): YES